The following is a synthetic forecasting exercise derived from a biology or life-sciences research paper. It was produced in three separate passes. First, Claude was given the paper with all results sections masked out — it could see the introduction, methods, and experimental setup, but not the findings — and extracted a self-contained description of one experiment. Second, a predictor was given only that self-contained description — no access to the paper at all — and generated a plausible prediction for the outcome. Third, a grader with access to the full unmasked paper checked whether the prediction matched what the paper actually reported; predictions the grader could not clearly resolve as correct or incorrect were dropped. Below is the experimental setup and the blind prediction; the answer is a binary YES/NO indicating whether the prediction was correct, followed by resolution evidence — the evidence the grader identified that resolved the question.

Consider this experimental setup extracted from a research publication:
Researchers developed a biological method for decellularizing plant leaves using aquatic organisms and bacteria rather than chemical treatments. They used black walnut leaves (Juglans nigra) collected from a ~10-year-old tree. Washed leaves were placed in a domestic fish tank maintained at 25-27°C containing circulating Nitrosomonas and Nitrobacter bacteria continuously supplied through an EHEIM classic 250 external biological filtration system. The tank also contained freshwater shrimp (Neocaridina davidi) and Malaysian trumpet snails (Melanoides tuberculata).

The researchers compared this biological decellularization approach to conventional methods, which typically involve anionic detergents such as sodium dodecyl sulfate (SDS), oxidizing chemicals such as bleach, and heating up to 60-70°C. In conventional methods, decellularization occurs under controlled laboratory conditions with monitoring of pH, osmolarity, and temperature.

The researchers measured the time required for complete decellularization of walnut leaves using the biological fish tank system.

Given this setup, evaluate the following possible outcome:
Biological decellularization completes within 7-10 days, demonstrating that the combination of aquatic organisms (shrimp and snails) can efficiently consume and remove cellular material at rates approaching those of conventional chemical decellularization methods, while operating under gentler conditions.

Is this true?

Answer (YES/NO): NO